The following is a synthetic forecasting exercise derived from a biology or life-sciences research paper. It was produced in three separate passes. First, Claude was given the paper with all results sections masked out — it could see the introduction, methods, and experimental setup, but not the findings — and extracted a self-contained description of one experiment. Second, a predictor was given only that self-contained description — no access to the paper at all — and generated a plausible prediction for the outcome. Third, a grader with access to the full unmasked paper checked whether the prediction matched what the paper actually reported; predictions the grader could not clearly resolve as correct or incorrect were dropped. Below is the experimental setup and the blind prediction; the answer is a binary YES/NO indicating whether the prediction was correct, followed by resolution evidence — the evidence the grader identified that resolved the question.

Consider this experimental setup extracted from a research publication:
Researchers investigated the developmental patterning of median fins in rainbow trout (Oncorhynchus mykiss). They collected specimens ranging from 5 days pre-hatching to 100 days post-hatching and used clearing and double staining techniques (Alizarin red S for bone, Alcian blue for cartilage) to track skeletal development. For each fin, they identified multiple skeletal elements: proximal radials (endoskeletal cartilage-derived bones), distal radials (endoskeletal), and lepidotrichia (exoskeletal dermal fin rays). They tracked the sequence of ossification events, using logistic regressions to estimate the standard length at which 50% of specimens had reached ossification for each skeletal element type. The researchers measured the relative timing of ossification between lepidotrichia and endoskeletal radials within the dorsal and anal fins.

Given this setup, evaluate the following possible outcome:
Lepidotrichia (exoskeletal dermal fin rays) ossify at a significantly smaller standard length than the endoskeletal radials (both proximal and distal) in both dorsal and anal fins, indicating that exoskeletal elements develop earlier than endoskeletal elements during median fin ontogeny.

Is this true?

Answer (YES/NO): YES